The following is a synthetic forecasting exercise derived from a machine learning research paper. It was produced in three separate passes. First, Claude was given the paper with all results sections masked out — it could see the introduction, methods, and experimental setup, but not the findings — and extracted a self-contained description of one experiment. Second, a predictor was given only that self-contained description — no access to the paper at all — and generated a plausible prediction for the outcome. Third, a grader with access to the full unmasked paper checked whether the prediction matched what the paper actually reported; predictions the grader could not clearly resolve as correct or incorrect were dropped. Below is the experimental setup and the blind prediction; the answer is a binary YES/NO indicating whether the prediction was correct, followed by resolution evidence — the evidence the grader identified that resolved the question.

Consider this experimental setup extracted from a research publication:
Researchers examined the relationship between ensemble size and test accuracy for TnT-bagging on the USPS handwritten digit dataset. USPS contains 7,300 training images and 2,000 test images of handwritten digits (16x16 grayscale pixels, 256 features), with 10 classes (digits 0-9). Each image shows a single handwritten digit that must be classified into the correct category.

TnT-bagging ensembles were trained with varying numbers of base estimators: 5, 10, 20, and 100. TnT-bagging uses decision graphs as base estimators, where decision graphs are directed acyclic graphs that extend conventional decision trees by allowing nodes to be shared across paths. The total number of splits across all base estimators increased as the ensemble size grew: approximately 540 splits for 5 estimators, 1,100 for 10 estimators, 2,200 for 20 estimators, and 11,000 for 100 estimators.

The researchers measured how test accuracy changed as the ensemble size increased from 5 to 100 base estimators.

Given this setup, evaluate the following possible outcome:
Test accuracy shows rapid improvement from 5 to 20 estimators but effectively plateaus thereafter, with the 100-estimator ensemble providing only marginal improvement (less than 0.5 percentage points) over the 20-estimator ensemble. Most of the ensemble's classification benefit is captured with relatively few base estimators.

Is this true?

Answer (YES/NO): YES